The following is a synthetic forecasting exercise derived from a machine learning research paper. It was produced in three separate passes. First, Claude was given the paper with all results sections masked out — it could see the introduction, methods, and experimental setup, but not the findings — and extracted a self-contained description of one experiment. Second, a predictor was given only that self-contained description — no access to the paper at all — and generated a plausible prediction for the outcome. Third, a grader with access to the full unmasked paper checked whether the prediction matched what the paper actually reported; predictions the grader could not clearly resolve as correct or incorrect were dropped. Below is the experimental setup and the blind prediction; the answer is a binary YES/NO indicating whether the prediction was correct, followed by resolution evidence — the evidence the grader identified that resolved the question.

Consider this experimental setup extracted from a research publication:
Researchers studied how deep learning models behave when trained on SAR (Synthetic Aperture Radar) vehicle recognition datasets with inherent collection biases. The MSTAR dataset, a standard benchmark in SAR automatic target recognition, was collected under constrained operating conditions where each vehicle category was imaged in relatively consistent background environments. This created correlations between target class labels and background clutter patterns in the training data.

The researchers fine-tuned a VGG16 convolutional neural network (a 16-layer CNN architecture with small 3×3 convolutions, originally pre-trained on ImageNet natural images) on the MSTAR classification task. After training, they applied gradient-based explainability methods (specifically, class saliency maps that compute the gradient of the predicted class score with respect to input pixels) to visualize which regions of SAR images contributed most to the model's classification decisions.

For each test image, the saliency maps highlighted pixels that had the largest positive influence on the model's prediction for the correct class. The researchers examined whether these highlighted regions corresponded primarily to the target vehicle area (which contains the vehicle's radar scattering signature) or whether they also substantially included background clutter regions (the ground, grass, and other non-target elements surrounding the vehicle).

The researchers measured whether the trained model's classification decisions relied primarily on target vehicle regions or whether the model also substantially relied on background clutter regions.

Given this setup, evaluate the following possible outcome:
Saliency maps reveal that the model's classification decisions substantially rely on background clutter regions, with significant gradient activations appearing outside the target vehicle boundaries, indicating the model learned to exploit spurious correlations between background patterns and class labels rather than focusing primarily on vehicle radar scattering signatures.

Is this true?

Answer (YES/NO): YES